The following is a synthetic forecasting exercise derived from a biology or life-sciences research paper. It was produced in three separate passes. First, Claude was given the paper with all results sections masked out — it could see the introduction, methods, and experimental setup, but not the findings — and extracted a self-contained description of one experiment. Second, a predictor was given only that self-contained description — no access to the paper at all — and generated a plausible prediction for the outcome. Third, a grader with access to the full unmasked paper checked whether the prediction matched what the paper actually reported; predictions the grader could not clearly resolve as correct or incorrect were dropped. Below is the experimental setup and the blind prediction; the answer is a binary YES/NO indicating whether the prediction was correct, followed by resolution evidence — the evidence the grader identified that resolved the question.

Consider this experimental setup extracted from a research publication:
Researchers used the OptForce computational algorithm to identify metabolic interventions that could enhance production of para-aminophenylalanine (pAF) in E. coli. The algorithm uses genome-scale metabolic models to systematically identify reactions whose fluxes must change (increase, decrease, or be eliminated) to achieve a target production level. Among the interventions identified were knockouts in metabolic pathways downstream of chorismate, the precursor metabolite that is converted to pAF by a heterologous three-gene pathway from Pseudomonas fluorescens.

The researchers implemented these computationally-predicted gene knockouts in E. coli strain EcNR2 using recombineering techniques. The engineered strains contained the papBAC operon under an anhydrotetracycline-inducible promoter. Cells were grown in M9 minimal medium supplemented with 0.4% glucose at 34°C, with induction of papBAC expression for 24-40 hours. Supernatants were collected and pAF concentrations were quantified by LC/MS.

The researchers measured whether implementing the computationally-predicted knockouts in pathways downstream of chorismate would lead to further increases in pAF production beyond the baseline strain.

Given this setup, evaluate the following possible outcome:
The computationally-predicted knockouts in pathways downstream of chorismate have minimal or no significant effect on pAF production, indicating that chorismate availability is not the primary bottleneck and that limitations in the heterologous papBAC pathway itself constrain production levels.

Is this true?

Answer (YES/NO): NO